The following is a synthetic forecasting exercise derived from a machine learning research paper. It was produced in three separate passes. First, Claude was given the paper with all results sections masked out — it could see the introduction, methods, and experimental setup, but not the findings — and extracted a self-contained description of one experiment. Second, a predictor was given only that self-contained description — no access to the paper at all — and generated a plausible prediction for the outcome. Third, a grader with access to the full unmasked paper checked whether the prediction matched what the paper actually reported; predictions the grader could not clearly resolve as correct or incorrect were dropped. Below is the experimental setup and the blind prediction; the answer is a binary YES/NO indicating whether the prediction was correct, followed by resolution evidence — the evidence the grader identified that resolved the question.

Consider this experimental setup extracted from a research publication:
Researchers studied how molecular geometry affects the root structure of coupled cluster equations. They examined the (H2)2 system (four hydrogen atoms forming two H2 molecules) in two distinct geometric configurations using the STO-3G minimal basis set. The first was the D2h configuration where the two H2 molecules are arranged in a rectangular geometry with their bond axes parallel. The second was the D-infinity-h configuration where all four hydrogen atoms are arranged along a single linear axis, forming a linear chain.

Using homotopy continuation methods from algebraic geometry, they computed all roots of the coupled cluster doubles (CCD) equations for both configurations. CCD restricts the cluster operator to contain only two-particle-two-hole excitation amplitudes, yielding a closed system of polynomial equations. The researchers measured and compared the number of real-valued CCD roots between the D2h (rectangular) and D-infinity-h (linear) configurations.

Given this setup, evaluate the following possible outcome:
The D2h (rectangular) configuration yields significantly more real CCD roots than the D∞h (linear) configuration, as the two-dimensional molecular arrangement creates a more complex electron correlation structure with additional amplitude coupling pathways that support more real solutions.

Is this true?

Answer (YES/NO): YES